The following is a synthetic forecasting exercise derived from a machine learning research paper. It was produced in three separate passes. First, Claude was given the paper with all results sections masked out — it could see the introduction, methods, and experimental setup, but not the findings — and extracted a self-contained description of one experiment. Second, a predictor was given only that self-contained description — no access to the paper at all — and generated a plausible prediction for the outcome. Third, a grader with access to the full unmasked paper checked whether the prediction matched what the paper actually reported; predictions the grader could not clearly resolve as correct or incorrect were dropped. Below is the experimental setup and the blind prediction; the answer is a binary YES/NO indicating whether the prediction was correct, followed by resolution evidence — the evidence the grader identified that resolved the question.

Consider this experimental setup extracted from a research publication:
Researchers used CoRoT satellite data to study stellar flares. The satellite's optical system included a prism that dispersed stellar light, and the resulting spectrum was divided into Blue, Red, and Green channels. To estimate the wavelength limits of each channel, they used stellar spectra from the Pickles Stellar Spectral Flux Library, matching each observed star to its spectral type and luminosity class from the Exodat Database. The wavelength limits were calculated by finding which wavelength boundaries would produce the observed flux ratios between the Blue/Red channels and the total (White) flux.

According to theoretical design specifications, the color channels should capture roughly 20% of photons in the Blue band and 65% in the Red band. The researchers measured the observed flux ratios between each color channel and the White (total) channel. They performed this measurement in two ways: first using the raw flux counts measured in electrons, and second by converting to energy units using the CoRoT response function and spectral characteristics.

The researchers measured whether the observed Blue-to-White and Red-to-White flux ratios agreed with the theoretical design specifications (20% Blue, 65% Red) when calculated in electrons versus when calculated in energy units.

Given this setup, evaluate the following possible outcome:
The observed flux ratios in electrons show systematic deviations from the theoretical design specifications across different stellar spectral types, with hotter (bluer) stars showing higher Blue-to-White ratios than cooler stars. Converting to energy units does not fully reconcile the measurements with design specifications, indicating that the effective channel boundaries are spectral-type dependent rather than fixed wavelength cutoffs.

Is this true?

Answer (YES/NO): NO